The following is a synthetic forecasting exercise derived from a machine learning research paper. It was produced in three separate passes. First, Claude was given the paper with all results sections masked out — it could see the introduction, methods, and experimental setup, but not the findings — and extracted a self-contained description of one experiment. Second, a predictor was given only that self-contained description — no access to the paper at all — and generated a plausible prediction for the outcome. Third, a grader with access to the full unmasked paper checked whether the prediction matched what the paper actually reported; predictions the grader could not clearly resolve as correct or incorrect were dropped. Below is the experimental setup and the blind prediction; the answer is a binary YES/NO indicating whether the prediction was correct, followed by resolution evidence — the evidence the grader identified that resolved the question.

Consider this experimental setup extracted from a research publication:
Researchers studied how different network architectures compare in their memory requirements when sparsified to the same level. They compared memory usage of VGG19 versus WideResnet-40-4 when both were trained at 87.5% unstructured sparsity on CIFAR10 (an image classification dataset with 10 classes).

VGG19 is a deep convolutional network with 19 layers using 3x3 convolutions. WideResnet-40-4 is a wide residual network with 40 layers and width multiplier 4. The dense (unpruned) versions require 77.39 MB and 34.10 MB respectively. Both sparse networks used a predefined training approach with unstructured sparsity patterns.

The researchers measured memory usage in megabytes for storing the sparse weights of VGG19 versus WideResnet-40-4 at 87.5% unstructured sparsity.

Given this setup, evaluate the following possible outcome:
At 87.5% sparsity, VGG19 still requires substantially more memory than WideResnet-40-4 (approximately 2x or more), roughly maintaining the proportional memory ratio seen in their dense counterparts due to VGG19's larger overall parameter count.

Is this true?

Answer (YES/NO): YES